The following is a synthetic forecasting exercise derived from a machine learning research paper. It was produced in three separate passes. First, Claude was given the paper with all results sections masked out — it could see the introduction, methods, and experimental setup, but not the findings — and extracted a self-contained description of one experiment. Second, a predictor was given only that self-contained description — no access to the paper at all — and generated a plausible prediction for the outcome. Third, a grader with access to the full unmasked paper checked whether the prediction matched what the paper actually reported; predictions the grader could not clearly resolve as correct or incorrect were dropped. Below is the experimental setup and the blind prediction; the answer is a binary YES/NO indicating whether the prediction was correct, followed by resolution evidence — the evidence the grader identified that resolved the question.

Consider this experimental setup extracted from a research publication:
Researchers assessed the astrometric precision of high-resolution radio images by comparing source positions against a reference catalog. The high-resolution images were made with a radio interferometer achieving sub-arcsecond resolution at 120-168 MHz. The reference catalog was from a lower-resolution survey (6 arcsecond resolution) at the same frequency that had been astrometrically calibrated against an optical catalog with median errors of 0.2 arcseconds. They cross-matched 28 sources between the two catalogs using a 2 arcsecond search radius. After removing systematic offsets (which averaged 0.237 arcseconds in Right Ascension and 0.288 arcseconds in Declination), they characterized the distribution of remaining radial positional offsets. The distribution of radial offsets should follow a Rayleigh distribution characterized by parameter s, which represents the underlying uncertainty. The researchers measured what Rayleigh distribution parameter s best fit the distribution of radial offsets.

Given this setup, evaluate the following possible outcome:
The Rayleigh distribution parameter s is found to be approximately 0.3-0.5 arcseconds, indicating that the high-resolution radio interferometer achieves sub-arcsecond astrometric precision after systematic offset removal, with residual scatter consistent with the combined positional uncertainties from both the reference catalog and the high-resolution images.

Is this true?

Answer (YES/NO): NO